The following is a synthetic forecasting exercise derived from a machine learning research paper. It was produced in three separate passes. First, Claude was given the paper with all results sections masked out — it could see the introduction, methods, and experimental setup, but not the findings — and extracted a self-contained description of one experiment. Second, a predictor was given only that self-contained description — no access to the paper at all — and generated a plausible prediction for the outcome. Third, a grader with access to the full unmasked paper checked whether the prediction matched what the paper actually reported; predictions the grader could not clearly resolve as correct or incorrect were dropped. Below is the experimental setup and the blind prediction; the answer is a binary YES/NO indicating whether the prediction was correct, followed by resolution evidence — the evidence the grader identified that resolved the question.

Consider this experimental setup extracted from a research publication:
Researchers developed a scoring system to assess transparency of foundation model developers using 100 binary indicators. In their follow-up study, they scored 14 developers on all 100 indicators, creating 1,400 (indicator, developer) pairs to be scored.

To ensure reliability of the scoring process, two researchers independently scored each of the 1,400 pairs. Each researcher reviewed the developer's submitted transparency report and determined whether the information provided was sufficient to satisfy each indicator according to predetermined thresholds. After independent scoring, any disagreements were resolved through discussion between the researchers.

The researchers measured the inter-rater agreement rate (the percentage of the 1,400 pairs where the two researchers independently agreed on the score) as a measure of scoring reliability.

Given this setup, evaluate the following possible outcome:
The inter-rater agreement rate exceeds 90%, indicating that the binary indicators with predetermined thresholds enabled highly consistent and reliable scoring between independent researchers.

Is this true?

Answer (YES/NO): NO